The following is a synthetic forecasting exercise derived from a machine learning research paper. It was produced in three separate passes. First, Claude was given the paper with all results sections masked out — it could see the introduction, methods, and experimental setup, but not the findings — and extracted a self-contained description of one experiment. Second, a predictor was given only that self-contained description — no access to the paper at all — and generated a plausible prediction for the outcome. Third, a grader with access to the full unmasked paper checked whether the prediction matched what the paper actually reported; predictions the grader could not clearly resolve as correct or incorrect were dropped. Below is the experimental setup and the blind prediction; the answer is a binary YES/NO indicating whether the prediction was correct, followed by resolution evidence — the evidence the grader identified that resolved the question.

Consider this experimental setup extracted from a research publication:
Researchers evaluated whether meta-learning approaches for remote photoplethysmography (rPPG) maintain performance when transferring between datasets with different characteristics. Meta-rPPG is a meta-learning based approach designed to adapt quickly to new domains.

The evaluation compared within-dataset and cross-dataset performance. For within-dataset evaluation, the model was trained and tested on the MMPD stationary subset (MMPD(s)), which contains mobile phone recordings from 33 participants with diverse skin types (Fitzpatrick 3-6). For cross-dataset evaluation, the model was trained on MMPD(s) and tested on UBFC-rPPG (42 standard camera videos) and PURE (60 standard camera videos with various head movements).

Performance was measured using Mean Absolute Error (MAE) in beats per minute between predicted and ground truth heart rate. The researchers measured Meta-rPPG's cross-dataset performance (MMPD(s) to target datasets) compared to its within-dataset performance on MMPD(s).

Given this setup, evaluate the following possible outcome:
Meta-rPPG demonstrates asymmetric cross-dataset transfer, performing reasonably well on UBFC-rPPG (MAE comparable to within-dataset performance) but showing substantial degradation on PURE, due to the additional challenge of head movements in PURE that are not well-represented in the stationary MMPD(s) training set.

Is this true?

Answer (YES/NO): NO